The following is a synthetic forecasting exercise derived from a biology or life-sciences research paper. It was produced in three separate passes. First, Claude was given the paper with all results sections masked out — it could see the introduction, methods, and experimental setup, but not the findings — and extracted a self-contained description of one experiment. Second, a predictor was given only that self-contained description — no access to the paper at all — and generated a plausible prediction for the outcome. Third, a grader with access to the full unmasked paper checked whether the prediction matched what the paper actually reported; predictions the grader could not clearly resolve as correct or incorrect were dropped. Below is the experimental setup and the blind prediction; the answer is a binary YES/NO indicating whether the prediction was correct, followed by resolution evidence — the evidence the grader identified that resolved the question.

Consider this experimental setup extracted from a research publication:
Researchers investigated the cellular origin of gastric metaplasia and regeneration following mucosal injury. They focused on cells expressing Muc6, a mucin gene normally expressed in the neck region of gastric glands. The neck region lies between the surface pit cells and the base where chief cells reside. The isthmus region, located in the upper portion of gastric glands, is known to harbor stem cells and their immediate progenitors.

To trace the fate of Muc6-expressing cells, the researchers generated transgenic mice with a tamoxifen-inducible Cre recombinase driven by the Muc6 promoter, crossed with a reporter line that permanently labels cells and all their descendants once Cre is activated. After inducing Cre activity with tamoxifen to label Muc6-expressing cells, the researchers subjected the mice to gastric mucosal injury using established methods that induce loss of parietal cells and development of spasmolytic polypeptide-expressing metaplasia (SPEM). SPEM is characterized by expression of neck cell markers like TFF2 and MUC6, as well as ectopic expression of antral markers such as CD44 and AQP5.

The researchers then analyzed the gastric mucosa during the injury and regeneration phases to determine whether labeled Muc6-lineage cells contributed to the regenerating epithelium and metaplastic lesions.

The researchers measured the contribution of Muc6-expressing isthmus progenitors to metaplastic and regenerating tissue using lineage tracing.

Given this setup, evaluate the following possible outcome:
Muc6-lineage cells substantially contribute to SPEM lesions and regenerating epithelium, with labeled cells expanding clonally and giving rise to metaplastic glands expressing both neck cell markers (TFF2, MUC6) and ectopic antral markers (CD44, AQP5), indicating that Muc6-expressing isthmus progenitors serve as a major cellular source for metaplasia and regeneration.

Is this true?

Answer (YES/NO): YES